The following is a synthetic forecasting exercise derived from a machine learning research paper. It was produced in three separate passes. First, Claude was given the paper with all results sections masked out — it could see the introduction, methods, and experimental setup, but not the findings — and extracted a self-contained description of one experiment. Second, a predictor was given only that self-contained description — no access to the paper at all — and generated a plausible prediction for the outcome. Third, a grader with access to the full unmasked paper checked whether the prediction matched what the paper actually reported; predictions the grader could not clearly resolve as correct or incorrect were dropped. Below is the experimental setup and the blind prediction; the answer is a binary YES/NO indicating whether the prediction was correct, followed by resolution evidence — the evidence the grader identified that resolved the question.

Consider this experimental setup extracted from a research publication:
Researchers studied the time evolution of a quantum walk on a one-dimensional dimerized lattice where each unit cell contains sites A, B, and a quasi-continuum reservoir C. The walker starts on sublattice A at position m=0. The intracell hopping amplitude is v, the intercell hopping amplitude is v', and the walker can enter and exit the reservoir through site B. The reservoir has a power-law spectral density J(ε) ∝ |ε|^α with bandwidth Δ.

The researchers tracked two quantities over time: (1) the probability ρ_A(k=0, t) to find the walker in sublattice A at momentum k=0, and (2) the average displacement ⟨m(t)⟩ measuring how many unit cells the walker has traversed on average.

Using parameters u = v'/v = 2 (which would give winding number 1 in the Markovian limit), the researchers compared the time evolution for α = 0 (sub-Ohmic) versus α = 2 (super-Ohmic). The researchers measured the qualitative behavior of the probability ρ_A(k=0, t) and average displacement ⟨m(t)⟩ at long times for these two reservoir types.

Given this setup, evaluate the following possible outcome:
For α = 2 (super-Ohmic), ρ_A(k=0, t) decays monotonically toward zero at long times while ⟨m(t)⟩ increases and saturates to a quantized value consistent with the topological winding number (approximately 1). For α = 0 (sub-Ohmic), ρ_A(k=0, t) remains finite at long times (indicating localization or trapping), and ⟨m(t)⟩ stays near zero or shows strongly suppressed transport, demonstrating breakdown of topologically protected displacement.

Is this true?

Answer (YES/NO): NO